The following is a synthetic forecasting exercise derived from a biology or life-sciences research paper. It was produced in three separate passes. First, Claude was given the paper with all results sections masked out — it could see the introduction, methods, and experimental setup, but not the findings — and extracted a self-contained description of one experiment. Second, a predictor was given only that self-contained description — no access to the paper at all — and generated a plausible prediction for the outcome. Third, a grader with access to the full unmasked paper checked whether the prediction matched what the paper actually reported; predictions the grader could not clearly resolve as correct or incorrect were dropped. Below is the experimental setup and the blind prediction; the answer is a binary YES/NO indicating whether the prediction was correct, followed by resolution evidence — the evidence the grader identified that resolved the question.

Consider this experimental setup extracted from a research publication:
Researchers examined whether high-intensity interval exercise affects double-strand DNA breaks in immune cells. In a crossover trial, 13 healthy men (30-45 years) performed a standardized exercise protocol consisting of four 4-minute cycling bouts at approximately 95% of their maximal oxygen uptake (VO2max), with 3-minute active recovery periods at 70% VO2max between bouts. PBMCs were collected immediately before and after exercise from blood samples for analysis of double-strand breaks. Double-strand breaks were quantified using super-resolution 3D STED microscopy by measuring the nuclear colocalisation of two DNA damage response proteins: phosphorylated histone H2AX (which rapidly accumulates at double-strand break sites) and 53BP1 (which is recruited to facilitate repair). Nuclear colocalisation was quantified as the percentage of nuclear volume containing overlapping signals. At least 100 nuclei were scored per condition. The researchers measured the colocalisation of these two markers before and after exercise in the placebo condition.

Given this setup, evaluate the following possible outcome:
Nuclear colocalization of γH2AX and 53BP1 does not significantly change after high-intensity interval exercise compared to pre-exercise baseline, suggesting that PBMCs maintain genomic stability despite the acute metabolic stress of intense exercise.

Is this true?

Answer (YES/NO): NO